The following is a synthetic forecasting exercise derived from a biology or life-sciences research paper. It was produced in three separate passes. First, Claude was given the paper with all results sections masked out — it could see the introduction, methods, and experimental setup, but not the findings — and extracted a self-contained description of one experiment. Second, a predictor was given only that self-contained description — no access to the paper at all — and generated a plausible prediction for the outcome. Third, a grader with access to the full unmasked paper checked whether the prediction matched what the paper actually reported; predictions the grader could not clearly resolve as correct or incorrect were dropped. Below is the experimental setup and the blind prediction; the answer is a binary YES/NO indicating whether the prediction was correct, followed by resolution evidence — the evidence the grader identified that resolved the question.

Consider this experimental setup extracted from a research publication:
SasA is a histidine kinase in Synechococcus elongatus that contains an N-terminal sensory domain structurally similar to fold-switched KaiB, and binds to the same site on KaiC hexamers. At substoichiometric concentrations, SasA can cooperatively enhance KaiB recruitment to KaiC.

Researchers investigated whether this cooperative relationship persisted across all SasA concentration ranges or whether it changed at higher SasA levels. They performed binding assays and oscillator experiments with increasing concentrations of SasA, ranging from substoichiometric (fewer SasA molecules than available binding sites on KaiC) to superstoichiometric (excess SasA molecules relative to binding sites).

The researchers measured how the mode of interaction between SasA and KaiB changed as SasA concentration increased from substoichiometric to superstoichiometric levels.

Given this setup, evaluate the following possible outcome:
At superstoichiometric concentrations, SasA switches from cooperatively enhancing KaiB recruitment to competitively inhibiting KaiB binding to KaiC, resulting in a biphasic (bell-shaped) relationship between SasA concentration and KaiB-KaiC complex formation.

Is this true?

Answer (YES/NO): YES